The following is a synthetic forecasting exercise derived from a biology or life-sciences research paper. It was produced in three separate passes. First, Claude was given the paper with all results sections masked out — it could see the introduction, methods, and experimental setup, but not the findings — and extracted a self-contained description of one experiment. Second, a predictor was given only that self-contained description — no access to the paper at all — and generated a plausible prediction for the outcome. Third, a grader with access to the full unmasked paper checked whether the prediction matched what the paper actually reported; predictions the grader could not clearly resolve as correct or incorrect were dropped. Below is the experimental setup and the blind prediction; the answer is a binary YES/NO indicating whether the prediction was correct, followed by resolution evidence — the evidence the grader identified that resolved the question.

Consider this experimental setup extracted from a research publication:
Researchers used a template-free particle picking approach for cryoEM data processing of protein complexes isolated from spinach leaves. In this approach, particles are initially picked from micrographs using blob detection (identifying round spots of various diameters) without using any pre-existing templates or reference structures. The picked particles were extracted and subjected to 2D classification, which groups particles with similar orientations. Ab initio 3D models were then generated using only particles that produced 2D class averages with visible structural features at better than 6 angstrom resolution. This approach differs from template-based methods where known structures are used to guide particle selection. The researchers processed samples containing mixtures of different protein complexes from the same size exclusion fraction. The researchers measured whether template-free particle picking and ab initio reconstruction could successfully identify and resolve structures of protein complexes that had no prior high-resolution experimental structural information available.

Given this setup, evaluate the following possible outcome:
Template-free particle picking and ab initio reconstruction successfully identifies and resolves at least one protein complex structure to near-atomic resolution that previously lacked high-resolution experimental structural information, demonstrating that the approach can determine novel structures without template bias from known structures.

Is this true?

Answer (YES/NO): YES